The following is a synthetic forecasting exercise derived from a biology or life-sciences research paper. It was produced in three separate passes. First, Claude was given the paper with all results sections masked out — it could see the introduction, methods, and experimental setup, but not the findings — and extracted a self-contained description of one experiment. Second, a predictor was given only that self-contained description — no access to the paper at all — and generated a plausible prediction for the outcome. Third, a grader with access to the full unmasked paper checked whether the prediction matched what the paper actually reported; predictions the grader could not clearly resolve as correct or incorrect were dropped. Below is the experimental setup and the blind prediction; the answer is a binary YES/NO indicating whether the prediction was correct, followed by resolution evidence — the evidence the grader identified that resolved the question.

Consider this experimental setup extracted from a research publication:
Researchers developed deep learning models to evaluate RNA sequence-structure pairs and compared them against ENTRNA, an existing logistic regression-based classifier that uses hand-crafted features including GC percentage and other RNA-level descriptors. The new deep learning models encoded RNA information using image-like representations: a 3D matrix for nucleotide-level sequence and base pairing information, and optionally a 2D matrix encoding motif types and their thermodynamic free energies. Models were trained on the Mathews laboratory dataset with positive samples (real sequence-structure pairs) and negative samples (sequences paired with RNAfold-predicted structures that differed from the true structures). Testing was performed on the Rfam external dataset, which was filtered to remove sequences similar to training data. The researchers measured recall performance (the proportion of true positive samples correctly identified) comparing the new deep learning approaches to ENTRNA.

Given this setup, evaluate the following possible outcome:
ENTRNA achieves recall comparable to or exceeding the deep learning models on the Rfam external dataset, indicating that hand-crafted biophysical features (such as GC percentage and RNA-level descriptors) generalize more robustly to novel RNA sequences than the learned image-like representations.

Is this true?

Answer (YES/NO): NO